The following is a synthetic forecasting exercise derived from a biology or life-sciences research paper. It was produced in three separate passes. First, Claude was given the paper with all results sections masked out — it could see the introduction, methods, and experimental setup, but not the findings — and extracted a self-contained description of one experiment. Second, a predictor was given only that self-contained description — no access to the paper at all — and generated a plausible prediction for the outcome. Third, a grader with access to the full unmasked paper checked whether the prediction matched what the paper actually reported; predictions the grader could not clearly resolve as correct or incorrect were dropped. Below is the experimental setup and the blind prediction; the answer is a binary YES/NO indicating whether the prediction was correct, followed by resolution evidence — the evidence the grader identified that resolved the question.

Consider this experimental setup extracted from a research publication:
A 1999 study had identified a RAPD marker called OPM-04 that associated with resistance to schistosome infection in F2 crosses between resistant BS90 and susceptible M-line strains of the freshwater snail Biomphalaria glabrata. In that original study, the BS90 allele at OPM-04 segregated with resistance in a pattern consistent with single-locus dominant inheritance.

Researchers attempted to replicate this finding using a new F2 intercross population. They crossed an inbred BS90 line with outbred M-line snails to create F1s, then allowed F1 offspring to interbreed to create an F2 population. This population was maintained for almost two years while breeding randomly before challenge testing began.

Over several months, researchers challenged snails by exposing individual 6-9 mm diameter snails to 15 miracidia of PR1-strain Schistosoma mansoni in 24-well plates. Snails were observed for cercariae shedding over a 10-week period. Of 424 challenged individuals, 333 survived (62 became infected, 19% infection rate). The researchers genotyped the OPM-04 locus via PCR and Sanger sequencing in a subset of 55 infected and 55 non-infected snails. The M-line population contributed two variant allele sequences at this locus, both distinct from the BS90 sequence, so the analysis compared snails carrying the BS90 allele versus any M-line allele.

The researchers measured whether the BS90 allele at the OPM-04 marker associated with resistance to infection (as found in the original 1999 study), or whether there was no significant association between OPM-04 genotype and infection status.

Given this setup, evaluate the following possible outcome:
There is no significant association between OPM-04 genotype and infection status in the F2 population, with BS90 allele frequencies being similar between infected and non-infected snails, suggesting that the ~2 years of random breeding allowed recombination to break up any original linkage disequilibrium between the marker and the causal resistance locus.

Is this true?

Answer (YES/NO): NO